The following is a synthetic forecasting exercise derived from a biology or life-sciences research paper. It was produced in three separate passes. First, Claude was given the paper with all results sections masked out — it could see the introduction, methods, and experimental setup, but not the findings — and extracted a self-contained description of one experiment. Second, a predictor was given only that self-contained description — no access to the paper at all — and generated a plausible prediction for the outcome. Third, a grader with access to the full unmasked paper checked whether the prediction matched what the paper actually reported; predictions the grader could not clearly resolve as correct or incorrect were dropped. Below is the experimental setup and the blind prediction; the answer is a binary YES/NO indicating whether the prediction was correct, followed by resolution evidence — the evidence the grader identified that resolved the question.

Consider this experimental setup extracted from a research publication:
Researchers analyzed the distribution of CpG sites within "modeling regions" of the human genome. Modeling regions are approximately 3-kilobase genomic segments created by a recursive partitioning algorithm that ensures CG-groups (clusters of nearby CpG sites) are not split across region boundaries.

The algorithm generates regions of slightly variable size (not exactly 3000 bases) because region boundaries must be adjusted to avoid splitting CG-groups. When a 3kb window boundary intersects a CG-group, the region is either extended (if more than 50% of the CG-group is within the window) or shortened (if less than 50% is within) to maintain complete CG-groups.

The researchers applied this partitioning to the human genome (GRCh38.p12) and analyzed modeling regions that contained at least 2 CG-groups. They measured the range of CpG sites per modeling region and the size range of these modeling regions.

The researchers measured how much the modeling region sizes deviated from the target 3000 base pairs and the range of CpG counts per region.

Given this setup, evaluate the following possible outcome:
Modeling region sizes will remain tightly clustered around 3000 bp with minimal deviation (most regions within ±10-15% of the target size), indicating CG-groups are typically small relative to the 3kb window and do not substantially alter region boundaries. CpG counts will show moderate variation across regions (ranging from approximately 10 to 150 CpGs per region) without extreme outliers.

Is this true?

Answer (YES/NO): NO